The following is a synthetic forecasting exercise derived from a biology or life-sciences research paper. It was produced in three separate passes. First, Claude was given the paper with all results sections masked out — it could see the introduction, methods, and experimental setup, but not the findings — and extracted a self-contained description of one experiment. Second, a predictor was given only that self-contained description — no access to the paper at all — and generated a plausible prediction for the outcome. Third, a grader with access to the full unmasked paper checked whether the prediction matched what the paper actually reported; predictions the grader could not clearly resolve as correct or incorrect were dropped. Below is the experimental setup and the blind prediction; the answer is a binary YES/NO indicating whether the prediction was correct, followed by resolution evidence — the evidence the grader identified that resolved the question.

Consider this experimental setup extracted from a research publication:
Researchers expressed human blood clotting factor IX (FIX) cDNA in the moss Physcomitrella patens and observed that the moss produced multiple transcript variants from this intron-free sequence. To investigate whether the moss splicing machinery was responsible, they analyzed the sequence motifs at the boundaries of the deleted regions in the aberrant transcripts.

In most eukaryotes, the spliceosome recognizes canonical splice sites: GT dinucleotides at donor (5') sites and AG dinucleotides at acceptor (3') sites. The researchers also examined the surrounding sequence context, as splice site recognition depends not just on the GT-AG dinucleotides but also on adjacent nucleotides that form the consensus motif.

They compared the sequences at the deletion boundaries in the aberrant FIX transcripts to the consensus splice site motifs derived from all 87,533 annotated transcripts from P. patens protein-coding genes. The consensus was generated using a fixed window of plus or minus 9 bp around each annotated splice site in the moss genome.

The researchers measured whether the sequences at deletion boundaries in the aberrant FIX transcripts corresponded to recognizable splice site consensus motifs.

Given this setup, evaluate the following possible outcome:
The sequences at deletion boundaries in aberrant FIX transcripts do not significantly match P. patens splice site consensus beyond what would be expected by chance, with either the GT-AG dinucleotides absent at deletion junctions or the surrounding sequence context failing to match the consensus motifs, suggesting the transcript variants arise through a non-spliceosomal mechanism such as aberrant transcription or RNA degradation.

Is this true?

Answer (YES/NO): NO